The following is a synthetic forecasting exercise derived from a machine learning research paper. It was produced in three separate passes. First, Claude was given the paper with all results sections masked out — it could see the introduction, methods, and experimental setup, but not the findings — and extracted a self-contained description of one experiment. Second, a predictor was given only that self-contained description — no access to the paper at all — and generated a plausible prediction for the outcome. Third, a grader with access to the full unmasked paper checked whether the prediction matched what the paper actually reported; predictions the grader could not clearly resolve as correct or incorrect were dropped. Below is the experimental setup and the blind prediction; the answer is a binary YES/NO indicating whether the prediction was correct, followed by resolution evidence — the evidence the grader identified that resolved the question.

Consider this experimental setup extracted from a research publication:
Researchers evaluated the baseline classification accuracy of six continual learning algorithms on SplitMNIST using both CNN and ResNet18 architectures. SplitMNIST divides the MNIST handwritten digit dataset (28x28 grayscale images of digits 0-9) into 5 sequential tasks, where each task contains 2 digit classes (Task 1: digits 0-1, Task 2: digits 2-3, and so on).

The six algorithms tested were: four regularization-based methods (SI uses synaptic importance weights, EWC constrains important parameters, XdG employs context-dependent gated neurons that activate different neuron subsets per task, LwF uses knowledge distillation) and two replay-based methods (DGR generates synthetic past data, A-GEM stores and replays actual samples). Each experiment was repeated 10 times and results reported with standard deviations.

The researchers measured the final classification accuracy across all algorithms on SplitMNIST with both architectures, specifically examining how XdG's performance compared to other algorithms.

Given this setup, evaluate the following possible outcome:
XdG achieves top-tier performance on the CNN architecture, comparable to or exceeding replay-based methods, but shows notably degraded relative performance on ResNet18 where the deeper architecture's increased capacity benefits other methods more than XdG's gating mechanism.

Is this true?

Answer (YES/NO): NO